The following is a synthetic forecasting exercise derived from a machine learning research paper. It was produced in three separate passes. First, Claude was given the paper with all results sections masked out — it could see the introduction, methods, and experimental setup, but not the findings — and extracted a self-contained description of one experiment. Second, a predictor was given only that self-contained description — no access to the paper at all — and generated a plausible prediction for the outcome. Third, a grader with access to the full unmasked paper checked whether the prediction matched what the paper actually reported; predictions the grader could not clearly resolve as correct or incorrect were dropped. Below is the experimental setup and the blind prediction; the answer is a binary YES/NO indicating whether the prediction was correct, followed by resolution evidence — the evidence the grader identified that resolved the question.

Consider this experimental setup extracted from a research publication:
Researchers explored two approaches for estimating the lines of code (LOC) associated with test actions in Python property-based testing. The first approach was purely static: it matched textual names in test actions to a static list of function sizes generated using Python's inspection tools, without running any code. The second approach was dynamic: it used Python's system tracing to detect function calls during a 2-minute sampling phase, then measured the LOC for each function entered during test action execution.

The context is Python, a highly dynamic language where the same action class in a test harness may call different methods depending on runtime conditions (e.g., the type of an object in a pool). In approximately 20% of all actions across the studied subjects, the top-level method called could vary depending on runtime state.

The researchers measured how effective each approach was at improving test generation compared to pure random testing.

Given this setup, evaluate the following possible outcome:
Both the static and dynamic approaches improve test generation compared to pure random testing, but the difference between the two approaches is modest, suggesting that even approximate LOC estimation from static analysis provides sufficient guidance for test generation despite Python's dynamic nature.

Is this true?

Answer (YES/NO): NO